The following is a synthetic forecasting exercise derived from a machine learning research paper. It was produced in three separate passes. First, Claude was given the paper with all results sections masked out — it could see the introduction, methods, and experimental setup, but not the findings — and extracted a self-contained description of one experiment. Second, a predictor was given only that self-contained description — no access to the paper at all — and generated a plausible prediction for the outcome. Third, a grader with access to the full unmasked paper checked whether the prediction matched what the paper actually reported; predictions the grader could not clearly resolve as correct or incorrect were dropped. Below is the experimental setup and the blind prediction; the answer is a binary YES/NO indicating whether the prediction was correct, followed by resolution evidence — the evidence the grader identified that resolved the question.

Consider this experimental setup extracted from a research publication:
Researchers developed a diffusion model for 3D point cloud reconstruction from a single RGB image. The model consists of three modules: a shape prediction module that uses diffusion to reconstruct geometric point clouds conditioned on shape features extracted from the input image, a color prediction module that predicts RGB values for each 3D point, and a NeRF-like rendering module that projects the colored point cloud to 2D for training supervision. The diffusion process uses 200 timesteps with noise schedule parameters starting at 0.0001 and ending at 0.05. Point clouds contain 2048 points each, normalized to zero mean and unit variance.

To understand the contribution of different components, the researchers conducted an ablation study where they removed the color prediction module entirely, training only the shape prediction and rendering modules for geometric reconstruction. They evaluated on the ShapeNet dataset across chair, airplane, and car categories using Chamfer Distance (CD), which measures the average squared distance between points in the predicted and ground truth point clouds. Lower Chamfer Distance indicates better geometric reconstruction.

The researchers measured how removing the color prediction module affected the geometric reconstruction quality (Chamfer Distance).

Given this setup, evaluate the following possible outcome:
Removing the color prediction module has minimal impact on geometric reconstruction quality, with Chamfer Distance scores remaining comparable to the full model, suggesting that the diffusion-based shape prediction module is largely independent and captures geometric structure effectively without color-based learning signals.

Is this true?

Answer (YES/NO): NO